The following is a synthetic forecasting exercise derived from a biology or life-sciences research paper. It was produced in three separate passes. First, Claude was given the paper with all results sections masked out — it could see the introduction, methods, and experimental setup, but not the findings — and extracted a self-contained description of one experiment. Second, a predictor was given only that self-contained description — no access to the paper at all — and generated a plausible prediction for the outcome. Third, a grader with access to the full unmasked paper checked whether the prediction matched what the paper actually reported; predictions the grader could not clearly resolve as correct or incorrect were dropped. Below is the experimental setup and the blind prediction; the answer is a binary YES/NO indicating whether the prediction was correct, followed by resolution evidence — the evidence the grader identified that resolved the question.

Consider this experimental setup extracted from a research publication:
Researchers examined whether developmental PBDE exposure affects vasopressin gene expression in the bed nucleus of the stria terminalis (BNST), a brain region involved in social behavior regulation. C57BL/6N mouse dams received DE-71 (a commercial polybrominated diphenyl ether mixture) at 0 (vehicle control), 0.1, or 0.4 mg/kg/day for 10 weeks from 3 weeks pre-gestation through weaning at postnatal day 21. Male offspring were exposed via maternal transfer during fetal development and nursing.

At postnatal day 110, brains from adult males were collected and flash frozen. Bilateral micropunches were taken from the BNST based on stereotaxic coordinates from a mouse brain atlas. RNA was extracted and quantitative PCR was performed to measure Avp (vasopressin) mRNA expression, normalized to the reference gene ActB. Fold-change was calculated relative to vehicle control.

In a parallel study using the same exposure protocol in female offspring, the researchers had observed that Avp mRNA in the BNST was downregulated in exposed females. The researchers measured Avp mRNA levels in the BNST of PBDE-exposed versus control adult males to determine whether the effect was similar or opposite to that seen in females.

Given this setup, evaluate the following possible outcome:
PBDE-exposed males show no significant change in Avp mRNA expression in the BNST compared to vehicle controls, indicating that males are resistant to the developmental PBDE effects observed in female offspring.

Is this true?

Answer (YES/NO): NO